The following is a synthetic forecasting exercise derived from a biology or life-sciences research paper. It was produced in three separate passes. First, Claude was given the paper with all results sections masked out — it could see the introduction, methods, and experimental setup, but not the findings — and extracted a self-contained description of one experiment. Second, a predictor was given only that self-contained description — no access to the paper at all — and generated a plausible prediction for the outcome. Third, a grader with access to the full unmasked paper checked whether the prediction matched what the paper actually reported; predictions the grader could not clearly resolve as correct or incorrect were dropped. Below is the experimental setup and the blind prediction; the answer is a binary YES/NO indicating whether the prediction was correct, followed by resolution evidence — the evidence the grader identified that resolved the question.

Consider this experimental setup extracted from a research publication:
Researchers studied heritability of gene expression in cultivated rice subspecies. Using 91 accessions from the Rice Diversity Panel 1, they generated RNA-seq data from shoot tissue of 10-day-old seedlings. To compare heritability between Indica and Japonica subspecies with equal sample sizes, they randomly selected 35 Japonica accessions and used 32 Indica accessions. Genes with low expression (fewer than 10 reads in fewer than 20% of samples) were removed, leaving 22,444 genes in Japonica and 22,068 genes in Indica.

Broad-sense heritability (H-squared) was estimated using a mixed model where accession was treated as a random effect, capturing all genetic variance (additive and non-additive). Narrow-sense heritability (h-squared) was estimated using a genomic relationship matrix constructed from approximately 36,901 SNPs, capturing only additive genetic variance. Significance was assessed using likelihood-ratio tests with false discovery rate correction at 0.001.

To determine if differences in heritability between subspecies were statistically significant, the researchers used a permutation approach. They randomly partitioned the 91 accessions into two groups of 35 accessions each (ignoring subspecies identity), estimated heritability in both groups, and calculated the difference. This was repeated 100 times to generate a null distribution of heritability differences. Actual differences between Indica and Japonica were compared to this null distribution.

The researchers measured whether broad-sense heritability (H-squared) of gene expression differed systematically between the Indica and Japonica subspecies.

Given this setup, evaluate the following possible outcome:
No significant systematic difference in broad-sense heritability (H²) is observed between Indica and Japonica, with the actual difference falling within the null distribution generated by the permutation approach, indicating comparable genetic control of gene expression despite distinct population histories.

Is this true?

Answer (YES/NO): NO